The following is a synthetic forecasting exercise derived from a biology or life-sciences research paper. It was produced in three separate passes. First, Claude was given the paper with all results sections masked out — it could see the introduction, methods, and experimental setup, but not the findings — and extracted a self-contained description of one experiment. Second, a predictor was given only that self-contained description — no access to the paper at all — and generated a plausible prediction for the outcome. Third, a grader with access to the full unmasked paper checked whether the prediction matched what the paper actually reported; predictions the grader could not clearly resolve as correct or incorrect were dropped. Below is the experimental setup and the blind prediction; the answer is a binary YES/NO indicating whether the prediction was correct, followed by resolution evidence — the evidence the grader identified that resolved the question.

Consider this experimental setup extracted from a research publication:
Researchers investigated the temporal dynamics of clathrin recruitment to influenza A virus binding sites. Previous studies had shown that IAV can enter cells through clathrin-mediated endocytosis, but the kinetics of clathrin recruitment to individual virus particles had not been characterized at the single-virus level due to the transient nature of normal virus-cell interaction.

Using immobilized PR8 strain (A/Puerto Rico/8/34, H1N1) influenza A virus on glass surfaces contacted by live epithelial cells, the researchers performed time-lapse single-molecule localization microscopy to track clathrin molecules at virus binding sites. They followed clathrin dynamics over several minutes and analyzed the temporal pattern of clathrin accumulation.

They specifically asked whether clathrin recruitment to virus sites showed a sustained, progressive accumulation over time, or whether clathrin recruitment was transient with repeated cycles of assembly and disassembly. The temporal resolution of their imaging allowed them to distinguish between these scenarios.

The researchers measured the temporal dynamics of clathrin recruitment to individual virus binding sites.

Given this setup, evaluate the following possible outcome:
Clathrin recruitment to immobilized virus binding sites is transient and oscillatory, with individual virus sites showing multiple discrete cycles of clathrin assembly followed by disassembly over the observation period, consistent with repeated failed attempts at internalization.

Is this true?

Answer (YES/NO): YES